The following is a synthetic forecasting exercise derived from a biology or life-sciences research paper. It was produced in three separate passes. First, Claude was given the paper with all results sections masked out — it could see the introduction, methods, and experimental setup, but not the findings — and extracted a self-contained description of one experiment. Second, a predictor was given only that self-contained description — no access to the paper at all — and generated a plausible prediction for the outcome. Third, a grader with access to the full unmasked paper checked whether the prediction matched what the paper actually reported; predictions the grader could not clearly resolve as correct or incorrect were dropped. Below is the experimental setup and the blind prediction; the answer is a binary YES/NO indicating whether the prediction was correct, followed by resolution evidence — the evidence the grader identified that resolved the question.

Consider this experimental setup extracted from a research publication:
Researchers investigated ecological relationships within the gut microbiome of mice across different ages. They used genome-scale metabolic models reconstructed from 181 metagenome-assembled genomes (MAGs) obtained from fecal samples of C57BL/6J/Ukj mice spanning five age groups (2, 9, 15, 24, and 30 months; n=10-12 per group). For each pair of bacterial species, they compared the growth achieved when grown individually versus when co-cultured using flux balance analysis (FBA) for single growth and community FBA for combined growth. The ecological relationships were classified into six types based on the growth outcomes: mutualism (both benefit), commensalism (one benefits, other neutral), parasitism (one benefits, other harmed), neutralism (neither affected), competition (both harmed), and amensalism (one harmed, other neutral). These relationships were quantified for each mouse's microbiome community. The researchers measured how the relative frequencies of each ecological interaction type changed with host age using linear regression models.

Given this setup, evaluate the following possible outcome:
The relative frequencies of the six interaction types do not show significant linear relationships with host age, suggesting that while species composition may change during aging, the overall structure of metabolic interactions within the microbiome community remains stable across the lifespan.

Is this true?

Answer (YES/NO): NO